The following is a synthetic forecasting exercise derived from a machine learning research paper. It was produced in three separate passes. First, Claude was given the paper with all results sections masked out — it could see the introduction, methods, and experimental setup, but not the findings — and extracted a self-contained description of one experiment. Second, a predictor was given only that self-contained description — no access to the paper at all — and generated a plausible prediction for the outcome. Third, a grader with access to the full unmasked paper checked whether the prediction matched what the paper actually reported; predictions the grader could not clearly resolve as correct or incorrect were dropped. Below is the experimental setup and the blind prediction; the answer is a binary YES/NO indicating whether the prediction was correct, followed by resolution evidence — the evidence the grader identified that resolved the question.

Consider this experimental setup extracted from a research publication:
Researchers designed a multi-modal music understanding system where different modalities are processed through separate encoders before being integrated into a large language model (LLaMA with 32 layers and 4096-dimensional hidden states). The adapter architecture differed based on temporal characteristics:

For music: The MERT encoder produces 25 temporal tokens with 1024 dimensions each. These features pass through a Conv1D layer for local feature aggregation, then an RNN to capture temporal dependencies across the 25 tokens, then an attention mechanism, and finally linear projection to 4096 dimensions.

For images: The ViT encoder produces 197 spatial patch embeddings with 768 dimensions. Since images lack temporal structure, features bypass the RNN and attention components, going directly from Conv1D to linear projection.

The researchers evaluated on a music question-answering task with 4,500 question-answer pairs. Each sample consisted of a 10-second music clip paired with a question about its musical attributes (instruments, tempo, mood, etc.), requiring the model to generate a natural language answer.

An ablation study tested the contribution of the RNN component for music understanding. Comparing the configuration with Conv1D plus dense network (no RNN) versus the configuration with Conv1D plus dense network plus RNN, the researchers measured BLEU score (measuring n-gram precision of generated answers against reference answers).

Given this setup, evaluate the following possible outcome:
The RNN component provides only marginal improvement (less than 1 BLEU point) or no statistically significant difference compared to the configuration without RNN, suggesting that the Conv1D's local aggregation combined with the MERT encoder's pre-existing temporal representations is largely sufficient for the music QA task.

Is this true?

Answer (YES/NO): NO